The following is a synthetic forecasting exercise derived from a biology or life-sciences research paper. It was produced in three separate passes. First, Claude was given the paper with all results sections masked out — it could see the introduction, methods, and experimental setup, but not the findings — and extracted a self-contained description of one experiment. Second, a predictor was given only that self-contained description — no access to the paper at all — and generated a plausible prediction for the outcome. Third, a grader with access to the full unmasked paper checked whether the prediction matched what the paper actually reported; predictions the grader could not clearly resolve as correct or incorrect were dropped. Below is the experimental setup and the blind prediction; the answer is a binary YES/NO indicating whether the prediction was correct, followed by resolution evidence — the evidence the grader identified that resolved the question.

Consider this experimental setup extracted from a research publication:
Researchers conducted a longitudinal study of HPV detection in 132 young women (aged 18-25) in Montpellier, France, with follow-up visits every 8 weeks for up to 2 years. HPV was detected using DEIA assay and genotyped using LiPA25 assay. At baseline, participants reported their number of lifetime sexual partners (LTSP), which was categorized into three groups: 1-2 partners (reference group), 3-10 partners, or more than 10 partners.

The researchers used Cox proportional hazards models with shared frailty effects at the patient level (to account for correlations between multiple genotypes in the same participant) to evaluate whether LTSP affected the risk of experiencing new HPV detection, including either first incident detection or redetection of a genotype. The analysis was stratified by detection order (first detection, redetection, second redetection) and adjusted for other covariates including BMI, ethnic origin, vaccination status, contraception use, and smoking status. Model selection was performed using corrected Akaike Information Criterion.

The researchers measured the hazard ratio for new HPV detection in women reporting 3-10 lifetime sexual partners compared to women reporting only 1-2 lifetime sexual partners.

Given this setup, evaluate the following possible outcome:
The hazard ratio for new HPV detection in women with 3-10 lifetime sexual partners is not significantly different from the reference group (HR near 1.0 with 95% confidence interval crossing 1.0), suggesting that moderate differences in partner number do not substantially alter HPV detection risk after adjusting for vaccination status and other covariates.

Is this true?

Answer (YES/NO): NO